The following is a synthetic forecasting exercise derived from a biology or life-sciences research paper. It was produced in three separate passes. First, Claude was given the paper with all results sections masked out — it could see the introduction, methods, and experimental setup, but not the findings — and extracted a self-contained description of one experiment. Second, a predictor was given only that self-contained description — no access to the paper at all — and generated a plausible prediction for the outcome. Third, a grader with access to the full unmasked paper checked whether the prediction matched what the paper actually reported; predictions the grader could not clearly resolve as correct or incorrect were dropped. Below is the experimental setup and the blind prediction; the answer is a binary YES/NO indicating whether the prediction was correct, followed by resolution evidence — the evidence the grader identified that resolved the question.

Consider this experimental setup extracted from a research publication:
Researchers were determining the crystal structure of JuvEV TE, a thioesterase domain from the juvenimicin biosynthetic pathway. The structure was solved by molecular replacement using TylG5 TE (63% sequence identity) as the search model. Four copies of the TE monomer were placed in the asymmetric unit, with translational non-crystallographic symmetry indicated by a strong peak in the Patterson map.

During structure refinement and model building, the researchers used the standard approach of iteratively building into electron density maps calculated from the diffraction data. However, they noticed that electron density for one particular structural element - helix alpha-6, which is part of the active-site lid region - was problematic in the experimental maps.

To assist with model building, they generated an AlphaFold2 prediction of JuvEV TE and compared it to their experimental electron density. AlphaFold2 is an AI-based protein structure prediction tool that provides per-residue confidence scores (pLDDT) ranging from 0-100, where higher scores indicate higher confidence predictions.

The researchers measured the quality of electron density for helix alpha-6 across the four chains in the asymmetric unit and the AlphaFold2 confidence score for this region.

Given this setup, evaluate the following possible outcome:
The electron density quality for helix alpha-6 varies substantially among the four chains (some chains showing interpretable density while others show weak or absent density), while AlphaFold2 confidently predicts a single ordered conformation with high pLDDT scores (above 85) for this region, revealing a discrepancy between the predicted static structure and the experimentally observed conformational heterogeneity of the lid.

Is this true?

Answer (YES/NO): NO